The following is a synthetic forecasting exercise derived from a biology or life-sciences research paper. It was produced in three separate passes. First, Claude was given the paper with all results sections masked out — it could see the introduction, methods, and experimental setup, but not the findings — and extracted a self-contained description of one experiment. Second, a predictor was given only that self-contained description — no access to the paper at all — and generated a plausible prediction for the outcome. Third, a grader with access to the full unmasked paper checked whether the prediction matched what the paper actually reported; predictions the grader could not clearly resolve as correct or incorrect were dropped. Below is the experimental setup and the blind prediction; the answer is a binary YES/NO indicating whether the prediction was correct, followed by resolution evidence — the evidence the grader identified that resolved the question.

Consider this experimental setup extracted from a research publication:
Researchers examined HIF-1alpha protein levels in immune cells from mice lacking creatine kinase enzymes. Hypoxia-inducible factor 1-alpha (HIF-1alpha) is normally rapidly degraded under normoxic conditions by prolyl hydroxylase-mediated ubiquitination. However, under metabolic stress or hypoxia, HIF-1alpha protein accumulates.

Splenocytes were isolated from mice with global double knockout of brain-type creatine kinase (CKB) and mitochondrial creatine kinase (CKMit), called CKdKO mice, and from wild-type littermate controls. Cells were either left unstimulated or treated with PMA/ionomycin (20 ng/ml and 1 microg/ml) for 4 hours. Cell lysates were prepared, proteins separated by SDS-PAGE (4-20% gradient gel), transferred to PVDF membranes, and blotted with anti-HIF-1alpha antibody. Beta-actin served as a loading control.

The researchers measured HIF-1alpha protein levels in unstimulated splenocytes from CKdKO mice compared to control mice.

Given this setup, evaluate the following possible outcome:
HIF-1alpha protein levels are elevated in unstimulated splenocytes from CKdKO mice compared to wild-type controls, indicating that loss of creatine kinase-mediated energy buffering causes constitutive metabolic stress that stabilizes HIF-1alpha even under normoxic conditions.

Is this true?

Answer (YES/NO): YES